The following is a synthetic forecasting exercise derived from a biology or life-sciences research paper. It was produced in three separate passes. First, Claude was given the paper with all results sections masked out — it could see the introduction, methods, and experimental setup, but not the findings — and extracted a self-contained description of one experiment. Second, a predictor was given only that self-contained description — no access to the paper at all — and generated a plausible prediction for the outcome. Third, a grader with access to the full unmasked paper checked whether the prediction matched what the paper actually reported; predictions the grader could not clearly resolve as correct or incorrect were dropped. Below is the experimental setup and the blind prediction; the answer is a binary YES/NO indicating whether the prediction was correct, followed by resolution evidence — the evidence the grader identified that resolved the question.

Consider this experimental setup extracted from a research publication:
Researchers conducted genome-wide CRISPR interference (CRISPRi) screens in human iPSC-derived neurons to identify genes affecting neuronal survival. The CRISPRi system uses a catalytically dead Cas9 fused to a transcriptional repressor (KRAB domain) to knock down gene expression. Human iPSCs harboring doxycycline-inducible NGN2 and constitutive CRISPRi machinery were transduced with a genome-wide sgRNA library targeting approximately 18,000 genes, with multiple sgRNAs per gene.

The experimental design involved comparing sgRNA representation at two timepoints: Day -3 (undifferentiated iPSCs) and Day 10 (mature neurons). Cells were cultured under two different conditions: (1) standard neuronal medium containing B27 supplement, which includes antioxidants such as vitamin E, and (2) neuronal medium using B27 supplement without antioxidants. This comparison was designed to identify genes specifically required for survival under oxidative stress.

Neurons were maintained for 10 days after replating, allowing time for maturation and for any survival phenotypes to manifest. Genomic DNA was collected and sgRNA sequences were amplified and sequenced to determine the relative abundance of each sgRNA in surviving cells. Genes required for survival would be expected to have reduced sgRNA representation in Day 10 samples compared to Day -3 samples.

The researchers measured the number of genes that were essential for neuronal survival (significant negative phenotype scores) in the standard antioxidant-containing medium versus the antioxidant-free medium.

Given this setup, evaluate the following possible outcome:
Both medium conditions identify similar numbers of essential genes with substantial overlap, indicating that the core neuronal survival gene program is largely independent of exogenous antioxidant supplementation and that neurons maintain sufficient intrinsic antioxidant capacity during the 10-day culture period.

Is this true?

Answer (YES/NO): NO